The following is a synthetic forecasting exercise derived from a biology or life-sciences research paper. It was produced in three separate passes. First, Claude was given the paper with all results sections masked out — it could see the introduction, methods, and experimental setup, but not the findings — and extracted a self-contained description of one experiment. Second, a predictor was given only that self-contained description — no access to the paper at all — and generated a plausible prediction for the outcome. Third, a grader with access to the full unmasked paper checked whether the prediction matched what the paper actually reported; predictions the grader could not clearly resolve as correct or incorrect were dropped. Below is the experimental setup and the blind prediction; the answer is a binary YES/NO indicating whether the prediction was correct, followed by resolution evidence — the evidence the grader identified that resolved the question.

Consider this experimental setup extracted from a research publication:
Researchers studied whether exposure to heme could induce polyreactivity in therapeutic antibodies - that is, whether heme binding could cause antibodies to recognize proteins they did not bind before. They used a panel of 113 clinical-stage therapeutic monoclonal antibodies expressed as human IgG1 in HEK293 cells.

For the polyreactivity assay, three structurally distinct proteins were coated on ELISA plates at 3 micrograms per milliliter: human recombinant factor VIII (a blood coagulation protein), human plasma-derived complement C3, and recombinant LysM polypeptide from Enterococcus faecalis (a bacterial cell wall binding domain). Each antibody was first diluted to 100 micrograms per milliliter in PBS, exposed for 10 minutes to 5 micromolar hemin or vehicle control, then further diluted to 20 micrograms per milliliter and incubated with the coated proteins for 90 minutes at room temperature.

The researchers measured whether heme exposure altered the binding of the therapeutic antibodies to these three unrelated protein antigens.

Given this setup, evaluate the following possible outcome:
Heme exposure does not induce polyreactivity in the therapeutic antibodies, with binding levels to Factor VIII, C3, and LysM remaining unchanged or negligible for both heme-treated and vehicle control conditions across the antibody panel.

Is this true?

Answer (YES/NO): NO